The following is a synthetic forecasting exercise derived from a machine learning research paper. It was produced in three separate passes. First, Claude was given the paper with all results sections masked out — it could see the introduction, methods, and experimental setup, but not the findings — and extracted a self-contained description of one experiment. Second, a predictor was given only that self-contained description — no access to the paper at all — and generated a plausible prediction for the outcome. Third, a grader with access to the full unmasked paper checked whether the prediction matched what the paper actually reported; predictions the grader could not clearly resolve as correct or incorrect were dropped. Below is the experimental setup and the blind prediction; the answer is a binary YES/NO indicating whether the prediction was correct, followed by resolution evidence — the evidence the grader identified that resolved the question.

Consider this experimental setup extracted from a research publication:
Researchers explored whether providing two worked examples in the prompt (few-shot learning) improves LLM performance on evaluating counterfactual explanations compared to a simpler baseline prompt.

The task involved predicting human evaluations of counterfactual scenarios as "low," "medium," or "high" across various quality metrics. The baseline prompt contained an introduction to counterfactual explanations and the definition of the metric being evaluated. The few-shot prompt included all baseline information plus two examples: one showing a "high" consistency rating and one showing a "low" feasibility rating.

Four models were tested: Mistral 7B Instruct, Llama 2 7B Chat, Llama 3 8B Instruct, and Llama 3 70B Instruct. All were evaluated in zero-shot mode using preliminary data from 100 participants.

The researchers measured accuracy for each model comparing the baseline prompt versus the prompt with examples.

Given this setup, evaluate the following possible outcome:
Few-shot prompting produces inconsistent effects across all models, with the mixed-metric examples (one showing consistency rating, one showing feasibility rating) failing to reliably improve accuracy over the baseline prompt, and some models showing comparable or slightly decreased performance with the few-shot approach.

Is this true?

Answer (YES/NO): YES